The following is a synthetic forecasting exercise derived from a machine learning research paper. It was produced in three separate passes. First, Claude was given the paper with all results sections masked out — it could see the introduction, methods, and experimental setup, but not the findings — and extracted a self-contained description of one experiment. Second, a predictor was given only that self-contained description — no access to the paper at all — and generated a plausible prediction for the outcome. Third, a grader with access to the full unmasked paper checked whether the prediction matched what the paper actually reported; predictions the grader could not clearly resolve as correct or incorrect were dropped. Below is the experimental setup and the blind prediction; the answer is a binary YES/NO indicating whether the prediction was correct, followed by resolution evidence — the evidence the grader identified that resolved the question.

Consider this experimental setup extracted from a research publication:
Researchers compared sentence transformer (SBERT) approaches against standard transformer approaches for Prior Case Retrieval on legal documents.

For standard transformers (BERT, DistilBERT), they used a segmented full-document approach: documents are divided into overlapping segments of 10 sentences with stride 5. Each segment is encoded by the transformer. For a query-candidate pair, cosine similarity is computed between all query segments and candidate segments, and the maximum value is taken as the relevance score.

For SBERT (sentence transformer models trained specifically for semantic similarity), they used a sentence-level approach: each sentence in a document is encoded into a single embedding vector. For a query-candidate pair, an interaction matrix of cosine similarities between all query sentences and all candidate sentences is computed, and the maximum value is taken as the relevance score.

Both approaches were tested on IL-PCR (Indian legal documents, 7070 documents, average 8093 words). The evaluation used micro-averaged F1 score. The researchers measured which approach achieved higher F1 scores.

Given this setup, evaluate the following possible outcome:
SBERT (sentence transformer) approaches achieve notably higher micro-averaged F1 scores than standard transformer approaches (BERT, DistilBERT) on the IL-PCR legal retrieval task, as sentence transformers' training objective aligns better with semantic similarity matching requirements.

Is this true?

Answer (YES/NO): NO